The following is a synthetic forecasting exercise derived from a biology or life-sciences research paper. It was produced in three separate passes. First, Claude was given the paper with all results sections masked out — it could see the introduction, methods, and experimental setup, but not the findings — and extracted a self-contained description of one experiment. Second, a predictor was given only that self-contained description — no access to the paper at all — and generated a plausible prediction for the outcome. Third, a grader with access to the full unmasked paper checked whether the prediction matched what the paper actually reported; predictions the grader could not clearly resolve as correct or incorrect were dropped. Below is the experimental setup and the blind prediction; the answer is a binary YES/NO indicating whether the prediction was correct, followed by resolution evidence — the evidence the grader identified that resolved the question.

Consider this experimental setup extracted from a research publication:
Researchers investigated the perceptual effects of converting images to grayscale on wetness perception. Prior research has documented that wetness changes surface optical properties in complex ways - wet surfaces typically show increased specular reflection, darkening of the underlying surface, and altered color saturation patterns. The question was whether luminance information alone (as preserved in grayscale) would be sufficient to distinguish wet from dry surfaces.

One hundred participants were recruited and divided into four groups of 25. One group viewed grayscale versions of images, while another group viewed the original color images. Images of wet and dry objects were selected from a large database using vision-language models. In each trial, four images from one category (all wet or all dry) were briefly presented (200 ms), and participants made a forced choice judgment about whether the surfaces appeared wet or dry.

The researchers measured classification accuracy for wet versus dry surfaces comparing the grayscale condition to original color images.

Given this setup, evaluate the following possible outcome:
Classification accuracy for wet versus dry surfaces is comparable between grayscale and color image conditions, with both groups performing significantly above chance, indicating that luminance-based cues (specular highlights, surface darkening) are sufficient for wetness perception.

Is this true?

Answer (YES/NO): YES